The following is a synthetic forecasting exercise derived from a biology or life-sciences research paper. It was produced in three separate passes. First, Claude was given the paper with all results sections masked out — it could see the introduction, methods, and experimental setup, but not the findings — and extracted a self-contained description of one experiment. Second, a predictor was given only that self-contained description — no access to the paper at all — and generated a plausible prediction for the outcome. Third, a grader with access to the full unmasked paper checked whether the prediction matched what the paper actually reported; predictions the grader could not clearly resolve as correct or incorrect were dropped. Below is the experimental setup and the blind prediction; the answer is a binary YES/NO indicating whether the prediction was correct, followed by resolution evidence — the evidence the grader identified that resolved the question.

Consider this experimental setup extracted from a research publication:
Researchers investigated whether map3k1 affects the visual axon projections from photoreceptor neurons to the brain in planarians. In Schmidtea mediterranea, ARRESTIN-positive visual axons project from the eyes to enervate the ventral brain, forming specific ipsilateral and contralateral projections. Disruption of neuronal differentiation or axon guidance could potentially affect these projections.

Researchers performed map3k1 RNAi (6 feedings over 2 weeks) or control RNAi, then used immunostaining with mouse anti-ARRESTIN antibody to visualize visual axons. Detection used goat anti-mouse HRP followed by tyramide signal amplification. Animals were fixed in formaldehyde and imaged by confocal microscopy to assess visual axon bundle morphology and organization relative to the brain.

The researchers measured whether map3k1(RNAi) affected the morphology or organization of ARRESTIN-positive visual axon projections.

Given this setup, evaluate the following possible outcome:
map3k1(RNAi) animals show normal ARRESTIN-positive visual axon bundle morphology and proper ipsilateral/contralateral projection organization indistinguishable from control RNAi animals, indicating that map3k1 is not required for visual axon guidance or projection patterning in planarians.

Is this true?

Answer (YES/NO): NO